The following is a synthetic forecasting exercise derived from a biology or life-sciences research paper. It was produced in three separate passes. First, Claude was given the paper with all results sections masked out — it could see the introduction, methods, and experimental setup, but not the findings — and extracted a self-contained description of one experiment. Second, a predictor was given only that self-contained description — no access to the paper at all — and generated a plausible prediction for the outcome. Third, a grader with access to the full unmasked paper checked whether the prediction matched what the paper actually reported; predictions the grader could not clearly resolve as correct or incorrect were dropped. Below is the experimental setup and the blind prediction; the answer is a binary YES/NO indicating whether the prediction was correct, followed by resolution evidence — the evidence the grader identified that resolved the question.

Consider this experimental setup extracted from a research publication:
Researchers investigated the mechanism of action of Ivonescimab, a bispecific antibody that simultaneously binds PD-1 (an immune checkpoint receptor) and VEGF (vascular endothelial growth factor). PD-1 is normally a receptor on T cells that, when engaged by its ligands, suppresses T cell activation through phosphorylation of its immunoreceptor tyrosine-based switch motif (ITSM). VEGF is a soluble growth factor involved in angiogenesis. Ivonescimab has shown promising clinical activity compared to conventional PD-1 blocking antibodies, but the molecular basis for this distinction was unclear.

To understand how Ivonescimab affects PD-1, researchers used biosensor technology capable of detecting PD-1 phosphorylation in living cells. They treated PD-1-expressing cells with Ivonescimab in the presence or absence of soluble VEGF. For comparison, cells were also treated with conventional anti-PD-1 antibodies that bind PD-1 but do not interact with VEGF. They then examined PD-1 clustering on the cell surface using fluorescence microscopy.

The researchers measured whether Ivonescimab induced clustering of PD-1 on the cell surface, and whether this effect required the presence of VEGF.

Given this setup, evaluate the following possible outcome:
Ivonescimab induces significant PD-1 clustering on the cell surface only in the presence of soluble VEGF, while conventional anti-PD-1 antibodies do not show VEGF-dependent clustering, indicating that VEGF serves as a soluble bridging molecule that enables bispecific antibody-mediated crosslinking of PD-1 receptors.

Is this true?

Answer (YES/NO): YES